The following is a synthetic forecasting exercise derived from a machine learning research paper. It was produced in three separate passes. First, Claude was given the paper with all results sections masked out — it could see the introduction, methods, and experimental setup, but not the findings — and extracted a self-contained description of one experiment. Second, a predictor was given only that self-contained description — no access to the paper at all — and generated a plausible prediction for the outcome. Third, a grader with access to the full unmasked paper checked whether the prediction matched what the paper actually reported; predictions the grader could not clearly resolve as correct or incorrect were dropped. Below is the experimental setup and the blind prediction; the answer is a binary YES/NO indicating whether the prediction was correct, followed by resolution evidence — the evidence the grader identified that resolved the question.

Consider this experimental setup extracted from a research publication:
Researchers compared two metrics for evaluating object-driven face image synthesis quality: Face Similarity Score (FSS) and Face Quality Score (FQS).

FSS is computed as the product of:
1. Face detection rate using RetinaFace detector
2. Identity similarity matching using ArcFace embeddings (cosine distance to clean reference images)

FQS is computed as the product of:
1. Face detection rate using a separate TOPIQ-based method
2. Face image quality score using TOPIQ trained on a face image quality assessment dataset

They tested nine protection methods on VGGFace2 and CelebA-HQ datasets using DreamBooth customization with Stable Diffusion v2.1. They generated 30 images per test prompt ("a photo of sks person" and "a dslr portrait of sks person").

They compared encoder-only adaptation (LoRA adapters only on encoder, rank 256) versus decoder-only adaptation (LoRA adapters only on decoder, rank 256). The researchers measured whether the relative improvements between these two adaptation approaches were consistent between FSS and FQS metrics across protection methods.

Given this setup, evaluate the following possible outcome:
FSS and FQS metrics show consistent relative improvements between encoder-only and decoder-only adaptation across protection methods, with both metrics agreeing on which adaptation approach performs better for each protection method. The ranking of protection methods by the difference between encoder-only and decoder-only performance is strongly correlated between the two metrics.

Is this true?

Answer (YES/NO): YES